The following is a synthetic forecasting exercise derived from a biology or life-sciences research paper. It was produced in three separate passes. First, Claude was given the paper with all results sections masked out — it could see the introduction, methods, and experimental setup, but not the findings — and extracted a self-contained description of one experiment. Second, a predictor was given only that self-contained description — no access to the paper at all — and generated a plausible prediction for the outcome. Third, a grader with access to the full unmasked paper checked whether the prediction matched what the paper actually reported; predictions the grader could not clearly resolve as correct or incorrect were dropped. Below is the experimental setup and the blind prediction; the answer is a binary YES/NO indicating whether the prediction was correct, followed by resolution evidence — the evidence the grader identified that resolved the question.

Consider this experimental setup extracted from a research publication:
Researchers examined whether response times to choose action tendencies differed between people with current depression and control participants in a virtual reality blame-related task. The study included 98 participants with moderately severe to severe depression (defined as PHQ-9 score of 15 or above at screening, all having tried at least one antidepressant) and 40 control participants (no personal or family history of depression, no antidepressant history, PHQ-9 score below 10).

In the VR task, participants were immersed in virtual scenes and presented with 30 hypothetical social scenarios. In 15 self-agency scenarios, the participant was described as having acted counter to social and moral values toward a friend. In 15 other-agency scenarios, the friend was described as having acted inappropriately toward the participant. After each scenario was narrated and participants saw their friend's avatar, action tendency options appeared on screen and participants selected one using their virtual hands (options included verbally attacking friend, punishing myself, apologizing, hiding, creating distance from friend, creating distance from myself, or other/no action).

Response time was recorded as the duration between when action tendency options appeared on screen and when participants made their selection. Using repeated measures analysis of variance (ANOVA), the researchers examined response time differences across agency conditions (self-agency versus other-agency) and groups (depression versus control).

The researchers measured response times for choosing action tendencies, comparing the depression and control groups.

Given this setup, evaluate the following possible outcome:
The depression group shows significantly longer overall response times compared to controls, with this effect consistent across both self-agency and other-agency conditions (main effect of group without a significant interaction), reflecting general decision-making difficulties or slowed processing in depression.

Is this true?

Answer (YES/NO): NO